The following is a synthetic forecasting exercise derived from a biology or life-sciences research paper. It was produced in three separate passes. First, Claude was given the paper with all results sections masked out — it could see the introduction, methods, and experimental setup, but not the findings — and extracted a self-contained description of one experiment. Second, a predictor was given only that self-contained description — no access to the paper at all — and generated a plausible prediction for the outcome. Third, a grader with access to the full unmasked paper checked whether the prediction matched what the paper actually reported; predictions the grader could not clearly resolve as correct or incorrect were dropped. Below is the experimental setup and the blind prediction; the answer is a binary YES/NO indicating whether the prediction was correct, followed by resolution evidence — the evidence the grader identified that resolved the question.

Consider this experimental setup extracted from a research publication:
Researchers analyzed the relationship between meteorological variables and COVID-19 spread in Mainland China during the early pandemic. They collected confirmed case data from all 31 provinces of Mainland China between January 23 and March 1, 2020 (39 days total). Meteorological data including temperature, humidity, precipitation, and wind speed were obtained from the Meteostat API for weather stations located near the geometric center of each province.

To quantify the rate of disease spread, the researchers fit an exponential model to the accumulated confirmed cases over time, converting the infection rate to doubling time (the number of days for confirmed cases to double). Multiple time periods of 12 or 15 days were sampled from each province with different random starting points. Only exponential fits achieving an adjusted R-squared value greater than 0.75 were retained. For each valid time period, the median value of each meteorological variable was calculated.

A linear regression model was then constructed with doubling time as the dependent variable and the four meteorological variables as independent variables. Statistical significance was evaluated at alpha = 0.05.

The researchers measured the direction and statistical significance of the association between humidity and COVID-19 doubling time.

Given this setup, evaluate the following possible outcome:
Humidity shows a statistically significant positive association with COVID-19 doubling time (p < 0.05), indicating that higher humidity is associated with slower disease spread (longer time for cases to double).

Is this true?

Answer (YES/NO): NO